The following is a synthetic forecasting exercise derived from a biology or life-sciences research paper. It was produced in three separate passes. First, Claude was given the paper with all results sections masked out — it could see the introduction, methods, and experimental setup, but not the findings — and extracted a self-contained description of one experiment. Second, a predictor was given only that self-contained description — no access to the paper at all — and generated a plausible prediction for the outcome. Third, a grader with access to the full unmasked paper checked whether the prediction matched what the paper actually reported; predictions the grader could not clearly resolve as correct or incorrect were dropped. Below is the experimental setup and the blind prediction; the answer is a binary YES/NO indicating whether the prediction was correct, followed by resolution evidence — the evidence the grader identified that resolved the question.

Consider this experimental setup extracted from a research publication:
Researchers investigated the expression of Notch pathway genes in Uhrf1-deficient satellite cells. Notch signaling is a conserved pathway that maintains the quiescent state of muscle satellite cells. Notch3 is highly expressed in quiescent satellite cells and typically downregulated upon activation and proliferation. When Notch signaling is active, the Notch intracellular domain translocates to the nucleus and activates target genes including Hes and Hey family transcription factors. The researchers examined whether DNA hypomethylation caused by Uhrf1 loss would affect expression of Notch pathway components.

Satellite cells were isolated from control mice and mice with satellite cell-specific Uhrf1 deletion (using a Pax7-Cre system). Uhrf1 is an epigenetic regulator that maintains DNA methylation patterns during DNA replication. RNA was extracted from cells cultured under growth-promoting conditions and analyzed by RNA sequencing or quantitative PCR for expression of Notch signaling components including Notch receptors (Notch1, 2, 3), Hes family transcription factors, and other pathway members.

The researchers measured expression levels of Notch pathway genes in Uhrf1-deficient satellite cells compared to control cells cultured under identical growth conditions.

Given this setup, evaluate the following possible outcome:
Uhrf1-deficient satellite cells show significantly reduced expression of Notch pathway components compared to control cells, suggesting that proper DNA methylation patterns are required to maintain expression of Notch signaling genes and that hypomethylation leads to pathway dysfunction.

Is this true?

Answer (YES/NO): NO